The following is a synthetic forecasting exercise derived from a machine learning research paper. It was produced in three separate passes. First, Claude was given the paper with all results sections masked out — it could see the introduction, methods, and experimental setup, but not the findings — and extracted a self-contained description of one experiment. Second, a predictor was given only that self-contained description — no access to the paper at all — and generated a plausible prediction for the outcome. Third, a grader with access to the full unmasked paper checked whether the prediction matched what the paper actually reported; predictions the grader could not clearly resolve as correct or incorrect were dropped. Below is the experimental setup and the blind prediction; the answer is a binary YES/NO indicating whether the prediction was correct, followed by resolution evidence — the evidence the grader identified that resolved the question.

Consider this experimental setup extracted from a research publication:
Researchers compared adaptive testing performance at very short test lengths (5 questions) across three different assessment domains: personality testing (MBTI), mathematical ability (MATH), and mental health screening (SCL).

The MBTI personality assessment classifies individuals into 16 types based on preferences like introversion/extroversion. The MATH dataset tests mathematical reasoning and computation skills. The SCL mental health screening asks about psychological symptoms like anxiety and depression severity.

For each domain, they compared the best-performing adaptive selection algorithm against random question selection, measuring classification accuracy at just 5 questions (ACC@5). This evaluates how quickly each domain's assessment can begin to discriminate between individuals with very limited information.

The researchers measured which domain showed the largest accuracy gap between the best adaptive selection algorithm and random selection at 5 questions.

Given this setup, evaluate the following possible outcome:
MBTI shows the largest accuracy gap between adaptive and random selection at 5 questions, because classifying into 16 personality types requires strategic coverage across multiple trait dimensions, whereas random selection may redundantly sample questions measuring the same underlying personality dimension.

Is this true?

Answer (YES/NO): NO